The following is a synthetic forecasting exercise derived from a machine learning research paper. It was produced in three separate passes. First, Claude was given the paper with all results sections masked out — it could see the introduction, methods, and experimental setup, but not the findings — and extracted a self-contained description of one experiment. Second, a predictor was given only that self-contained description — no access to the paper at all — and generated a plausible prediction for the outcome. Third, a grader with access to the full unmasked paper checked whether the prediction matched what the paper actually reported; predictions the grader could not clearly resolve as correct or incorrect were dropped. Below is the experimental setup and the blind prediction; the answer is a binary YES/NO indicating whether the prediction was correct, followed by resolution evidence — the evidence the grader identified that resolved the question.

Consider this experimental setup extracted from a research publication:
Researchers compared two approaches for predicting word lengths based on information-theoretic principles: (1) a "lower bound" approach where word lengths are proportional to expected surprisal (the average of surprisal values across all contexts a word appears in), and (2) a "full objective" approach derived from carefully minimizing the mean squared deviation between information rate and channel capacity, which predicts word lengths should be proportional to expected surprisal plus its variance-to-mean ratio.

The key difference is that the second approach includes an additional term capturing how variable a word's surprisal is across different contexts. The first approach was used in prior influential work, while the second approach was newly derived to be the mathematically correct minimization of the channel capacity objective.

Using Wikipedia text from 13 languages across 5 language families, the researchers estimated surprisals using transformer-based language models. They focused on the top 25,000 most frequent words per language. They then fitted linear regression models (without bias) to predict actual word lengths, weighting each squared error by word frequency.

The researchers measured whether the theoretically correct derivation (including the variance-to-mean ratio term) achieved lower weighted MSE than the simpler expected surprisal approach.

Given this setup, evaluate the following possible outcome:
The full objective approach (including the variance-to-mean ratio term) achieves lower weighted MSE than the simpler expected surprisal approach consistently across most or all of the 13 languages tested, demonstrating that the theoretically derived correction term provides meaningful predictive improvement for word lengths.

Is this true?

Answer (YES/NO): NO